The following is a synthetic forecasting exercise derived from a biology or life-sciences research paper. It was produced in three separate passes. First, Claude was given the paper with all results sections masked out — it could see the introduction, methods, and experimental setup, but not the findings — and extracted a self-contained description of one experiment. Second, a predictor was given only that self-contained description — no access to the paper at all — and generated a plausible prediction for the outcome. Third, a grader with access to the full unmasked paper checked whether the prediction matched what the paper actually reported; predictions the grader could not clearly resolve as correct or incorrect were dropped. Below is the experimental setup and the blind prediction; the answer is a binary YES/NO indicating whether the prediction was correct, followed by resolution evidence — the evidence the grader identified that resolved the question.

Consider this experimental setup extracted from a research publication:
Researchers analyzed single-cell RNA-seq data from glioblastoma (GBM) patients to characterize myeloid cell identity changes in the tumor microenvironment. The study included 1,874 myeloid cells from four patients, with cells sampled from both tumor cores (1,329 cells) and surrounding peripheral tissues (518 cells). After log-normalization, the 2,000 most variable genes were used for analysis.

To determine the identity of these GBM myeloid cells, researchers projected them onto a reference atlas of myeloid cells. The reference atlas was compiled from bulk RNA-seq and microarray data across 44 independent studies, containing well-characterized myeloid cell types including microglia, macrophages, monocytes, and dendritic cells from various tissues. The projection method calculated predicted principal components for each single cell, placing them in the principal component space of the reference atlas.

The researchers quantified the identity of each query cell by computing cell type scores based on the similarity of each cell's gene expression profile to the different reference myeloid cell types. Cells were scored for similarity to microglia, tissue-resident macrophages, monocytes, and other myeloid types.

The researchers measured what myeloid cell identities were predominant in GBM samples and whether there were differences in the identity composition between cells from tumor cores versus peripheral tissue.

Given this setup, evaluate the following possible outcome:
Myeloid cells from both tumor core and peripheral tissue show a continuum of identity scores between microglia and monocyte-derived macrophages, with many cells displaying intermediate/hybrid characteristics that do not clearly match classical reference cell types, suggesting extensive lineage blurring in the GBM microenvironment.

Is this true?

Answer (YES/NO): NO